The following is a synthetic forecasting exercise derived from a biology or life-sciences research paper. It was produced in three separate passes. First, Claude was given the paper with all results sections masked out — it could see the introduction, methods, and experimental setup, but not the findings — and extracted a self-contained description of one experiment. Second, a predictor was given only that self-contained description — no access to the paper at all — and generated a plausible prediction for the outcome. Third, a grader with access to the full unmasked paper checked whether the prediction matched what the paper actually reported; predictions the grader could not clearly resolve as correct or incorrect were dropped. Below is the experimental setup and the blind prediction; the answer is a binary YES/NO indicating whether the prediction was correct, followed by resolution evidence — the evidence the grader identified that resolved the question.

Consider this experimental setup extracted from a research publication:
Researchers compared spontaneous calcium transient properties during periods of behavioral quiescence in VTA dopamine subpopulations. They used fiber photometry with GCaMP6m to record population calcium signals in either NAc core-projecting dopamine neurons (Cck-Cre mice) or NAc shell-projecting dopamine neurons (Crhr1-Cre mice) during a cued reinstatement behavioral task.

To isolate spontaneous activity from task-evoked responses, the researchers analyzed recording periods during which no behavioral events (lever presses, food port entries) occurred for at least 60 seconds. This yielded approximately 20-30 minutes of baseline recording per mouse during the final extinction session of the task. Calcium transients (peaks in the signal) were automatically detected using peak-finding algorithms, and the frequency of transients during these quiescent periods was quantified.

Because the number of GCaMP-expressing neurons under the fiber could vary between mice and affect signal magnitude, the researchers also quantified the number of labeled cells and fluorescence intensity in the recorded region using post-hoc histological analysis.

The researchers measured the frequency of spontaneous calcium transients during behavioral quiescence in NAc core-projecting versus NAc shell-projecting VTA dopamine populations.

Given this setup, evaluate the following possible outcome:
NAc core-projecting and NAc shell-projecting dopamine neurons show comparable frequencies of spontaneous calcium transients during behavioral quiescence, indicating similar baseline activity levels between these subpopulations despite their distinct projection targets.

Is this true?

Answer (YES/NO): NO